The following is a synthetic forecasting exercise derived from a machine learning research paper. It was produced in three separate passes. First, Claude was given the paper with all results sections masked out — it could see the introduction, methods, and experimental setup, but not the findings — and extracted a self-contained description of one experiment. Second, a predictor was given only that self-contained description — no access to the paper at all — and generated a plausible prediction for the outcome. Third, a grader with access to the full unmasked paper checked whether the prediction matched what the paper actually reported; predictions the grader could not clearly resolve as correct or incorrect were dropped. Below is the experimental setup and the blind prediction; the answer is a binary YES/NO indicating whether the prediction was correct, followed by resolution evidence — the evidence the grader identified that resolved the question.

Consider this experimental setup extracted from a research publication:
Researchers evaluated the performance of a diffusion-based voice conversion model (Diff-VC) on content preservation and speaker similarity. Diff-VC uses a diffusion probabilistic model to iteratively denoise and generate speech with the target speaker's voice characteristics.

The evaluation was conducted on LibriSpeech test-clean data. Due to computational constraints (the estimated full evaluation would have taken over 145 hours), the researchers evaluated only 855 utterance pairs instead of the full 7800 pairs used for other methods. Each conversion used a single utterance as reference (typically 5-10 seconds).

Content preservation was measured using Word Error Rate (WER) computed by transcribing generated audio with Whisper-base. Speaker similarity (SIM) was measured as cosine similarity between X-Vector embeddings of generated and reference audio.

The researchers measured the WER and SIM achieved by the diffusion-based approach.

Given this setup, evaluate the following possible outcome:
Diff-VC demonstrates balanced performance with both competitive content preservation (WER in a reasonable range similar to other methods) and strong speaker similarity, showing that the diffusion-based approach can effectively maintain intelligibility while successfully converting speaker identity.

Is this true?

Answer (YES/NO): NO